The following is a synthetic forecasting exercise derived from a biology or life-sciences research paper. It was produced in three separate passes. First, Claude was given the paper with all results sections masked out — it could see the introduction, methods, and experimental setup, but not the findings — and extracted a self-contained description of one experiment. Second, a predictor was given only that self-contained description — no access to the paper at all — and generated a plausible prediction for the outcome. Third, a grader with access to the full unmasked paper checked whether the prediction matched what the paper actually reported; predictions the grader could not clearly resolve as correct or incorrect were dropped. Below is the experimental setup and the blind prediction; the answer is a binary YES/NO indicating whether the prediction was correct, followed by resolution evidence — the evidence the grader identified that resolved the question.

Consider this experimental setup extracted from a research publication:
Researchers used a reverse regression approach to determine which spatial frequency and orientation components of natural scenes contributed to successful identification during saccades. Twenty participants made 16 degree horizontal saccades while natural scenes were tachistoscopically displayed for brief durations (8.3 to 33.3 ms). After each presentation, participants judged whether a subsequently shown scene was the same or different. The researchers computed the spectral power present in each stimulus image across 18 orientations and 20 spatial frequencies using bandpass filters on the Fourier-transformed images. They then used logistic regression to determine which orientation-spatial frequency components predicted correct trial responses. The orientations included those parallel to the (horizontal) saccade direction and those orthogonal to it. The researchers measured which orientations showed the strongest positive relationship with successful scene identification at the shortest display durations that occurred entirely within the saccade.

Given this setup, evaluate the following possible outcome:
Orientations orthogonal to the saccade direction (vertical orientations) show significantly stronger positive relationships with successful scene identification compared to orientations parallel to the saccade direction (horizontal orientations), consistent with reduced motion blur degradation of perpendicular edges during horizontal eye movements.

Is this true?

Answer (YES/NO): NO